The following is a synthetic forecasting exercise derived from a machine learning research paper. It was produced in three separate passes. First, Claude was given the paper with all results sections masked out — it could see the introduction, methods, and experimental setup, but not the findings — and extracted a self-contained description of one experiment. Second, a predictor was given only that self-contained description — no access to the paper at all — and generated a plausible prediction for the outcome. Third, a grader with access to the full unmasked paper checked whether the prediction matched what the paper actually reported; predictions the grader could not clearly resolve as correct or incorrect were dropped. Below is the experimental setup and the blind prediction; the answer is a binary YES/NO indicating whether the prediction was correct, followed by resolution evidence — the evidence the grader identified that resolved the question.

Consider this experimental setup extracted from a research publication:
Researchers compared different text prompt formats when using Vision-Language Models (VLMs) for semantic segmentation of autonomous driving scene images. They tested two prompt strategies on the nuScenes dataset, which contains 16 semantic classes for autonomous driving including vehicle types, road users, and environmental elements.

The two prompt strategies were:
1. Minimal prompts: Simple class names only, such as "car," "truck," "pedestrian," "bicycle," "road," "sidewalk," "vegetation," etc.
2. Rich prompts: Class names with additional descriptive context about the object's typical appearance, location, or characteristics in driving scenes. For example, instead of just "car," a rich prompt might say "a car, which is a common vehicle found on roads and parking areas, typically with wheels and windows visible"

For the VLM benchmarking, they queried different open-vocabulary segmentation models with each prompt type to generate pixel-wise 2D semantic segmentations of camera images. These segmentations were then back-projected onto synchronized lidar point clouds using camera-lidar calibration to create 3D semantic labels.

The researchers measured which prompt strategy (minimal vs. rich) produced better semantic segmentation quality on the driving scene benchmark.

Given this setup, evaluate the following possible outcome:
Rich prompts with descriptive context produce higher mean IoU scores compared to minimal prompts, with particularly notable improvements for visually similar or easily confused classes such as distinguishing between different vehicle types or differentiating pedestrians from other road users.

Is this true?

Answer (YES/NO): NO